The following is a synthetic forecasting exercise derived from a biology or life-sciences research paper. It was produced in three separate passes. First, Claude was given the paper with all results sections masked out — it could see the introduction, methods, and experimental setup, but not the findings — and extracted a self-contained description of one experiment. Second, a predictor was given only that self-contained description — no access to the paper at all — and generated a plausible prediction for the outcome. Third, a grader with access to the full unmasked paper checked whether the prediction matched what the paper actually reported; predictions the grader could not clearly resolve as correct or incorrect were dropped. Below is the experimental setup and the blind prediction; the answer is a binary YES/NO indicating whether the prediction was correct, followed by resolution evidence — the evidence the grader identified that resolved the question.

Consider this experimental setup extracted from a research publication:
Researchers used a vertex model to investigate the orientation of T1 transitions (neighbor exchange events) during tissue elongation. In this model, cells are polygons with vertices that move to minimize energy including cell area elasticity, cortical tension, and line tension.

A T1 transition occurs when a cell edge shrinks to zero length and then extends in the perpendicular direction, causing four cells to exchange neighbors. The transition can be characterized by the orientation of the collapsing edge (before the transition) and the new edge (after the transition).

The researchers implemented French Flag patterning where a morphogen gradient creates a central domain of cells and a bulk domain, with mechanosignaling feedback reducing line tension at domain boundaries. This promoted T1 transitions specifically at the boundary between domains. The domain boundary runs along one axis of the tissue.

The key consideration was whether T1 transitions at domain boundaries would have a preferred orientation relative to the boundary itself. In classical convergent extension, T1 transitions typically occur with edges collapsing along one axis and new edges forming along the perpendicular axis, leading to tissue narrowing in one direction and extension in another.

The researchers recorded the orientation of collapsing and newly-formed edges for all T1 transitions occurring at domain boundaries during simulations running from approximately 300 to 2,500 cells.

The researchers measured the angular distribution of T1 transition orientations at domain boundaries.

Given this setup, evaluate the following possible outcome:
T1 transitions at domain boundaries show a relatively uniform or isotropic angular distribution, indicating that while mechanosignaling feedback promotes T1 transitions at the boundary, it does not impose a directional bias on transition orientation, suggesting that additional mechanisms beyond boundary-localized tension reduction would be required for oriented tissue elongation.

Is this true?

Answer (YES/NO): NO